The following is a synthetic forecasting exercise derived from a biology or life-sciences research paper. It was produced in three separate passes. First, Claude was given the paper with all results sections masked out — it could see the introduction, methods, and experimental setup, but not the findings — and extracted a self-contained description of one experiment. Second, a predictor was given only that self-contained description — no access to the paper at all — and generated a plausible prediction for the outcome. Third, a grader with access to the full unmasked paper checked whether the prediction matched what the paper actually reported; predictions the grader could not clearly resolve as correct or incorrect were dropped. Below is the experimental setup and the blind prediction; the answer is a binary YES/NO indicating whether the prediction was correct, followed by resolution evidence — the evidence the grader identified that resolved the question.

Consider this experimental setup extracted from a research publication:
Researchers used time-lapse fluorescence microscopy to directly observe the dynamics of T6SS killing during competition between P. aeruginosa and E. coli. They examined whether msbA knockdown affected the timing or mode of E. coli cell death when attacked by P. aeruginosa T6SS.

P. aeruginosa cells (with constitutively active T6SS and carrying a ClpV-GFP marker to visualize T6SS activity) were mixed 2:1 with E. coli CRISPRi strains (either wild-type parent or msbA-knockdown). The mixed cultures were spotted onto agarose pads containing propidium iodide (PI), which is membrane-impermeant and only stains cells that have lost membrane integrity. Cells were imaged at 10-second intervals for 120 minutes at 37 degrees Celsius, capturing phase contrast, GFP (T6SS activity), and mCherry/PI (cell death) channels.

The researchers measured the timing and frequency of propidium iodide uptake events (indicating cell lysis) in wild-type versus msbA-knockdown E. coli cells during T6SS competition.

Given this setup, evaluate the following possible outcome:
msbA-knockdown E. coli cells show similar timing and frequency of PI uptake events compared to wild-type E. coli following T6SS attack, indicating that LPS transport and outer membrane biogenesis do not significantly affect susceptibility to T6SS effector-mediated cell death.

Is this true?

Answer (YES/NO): NO